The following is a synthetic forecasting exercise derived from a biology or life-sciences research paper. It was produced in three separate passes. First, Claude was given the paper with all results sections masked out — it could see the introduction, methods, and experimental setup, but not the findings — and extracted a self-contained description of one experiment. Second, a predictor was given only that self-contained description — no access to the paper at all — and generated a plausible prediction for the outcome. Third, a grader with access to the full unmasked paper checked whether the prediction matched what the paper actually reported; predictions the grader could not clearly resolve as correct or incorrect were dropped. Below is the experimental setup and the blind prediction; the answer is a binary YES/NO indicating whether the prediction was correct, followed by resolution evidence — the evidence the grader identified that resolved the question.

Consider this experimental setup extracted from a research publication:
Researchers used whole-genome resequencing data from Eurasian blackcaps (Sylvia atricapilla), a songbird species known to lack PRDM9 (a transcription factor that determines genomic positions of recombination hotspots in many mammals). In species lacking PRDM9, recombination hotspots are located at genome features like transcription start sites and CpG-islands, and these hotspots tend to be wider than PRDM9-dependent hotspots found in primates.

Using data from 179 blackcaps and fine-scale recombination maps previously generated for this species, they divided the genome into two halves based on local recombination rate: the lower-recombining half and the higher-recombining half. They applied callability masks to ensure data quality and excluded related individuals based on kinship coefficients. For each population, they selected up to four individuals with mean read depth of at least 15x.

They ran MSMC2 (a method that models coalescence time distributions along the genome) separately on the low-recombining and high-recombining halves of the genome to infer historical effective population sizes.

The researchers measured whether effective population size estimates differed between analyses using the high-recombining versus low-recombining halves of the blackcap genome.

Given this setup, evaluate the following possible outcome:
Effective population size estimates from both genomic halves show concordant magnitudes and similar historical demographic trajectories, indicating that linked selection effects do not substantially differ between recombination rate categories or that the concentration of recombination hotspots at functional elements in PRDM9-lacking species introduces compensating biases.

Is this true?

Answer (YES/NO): NO